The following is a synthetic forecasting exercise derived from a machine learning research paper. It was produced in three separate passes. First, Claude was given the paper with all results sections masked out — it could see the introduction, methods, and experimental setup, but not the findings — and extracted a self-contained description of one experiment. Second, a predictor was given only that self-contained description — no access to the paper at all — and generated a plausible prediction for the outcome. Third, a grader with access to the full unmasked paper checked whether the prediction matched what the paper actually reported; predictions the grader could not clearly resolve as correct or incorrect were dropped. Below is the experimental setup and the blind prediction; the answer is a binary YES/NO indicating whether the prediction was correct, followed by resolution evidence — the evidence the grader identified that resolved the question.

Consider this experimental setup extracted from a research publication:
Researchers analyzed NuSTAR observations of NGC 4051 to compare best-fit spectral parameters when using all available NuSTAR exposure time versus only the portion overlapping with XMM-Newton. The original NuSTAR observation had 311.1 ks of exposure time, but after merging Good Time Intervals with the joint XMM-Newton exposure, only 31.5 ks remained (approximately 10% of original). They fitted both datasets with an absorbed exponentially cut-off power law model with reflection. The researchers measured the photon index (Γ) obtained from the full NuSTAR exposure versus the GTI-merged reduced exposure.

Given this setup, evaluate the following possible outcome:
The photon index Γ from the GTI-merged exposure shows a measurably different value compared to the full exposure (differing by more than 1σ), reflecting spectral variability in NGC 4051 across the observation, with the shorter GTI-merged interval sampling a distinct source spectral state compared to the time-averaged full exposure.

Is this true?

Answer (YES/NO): NO